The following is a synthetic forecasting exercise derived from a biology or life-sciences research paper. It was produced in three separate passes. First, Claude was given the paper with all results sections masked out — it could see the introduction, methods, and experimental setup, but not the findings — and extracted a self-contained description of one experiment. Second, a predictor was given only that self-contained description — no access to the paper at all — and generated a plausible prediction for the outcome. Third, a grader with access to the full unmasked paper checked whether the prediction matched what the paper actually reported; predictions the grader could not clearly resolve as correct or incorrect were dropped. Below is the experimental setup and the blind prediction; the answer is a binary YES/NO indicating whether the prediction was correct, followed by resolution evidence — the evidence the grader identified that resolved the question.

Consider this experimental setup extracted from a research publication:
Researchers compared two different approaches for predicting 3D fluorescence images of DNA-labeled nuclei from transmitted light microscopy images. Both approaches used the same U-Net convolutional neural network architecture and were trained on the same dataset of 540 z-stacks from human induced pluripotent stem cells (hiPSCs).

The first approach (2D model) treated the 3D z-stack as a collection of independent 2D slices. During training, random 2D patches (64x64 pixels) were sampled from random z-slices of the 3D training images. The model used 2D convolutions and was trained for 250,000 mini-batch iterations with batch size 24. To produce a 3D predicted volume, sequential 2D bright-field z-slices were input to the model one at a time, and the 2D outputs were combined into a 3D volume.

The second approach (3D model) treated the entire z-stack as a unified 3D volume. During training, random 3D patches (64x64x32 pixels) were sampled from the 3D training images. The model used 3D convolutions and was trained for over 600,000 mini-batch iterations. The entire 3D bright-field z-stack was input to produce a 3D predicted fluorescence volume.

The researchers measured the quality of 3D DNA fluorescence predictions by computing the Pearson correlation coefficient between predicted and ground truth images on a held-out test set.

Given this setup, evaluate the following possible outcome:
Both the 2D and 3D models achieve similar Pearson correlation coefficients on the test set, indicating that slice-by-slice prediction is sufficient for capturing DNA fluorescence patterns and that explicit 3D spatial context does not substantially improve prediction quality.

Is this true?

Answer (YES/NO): NO